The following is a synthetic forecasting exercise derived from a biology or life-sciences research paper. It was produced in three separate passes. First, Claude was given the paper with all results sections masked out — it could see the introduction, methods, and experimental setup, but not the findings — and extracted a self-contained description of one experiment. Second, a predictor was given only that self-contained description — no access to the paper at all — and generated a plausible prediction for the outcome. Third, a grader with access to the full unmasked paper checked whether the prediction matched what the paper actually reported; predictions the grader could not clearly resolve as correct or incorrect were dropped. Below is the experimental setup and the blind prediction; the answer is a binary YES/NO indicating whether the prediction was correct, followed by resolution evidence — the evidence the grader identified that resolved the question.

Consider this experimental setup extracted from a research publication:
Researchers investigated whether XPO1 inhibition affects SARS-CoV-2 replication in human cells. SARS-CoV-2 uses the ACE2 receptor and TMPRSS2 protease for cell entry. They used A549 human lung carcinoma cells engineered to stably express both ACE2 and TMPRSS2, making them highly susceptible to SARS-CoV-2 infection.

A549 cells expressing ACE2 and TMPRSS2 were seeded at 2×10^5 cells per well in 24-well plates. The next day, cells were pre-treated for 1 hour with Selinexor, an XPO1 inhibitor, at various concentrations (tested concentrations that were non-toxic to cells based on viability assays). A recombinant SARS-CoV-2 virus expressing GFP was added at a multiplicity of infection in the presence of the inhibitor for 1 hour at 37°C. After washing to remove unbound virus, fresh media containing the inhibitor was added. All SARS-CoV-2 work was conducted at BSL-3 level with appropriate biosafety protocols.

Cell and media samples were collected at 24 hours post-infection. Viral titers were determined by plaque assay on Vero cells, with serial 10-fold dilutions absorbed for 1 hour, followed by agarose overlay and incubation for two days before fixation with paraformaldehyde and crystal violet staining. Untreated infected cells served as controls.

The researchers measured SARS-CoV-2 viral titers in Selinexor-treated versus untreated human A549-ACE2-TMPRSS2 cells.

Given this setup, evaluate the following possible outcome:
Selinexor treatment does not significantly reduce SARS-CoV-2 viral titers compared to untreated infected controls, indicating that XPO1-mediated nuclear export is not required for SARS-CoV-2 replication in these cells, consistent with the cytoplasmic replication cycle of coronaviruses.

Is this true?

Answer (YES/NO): NO